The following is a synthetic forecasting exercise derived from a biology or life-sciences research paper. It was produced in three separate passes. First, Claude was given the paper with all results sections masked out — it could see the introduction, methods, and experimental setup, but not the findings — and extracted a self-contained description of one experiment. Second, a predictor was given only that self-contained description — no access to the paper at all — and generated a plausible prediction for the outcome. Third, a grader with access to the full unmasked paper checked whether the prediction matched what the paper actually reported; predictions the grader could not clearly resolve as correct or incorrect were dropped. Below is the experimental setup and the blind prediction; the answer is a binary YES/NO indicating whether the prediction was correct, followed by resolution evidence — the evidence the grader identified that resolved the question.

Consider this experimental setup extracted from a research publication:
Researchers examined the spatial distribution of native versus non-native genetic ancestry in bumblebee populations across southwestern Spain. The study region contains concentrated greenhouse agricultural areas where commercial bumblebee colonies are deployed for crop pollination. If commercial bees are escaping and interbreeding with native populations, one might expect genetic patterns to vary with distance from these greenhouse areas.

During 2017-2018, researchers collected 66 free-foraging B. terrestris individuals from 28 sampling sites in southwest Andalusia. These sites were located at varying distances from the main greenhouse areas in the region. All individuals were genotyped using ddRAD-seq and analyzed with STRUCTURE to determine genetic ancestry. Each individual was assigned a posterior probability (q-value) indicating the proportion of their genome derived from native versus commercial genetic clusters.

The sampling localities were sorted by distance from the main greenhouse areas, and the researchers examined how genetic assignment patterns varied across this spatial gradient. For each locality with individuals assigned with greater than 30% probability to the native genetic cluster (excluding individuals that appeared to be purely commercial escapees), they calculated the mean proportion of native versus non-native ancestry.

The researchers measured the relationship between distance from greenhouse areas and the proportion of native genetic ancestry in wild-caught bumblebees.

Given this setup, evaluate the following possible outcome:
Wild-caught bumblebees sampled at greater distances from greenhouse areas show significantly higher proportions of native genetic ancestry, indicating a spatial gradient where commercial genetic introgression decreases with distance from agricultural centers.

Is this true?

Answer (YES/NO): YES